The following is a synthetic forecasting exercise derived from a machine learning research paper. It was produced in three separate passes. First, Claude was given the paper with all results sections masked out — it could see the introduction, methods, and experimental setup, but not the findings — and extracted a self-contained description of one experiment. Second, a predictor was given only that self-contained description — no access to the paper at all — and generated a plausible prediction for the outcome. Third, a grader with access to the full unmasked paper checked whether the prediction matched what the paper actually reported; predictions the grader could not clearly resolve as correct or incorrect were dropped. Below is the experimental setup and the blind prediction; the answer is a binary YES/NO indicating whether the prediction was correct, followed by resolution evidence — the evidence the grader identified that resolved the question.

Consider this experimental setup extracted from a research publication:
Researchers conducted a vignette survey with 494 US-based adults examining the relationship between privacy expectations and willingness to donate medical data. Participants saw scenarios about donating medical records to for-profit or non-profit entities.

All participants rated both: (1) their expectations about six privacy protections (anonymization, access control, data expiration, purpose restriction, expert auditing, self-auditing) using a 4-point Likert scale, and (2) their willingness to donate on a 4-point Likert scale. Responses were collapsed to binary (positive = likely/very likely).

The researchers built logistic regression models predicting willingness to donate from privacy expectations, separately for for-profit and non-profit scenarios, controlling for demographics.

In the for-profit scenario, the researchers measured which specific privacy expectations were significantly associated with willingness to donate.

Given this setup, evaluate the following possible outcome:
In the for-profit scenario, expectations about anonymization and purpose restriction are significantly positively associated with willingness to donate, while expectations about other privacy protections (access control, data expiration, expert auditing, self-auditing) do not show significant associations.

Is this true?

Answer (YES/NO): NO